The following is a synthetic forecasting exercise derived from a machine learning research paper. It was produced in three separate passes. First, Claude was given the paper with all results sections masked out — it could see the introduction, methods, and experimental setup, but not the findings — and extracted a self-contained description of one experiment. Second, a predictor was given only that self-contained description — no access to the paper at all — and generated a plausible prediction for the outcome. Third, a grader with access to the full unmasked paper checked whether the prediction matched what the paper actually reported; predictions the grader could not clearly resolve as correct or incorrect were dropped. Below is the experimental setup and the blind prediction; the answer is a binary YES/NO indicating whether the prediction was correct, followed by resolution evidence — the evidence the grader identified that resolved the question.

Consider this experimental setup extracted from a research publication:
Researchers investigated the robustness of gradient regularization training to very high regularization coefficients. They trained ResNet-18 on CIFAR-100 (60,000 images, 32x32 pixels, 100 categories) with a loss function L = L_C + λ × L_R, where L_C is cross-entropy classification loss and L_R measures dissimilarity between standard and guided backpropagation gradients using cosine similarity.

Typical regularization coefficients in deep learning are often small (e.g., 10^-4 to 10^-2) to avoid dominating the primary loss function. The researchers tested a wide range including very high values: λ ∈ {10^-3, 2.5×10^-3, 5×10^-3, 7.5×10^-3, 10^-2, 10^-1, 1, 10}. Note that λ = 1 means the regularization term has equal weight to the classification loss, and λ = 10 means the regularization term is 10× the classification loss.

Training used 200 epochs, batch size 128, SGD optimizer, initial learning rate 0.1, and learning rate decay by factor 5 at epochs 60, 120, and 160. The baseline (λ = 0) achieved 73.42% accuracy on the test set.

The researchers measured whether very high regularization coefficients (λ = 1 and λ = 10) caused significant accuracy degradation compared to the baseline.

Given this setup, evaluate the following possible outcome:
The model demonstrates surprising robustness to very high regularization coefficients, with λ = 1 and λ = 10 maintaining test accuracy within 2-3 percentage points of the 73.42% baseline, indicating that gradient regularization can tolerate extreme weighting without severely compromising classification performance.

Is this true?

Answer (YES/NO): YES